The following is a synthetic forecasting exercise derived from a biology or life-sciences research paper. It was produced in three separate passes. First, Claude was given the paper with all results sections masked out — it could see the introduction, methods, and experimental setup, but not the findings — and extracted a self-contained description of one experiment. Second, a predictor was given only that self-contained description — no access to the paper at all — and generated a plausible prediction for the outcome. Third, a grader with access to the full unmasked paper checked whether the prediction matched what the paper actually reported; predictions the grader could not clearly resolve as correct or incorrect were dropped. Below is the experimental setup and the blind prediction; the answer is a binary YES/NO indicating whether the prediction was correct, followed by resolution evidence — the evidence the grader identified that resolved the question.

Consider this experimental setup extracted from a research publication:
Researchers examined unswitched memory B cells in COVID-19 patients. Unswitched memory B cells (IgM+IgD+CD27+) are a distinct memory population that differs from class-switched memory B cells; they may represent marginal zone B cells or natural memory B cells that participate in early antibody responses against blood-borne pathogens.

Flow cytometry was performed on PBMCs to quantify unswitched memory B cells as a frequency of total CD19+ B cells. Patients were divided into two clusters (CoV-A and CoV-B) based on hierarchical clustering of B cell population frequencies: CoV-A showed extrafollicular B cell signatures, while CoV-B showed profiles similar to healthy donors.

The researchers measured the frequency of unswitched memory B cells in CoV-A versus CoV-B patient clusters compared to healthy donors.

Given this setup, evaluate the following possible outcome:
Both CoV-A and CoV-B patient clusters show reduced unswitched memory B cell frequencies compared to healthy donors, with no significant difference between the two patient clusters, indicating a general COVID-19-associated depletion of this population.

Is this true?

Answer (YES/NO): NO